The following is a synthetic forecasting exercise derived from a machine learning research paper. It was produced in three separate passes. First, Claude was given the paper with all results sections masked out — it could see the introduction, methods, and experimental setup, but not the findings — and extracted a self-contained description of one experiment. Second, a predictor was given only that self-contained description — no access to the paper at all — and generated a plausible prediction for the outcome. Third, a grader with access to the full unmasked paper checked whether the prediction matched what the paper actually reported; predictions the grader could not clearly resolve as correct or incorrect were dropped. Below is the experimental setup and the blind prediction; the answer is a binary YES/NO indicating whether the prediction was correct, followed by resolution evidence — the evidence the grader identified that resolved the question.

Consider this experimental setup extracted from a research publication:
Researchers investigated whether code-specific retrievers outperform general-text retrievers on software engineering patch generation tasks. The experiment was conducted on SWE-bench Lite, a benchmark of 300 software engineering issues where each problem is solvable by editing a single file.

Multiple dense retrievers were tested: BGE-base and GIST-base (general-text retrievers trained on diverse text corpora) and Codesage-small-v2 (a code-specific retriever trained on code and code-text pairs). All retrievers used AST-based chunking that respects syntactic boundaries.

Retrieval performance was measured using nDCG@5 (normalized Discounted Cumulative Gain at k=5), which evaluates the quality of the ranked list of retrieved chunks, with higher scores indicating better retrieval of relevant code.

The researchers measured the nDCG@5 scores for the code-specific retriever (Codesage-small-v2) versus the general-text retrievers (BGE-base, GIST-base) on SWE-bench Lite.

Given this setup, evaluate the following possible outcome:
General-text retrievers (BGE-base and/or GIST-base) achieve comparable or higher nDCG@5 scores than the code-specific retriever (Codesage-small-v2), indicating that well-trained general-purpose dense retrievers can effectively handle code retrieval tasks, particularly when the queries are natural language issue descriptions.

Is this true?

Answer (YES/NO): YES